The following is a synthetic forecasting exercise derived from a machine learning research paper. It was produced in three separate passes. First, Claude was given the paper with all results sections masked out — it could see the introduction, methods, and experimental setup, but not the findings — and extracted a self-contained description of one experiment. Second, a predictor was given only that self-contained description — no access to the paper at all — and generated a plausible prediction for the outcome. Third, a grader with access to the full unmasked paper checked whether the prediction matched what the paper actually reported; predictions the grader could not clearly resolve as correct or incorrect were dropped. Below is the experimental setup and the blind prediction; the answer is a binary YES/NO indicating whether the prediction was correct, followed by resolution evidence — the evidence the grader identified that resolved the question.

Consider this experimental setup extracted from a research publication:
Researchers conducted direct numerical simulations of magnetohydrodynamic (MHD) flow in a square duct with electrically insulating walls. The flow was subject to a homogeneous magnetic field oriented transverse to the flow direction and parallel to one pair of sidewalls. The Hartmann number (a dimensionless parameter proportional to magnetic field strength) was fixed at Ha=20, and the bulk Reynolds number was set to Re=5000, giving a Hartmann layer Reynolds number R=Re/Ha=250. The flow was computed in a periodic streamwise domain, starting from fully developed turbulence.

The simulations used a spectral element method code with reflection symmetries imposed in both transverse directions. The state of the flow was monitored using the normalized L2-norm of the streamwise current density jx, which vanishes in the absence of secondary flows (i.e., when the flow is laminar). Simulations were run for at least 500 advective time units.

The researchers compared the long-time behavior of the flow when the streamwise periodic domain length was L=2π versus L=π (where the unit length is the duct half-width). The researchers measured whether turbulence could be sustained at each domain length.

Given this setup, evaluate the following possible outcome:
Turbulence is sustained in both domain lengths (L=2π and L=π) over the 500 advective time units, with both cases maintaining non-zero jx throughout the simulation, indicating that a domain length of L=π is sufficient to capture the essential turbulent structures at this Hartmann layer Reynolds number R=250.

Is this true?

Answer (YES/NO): NO